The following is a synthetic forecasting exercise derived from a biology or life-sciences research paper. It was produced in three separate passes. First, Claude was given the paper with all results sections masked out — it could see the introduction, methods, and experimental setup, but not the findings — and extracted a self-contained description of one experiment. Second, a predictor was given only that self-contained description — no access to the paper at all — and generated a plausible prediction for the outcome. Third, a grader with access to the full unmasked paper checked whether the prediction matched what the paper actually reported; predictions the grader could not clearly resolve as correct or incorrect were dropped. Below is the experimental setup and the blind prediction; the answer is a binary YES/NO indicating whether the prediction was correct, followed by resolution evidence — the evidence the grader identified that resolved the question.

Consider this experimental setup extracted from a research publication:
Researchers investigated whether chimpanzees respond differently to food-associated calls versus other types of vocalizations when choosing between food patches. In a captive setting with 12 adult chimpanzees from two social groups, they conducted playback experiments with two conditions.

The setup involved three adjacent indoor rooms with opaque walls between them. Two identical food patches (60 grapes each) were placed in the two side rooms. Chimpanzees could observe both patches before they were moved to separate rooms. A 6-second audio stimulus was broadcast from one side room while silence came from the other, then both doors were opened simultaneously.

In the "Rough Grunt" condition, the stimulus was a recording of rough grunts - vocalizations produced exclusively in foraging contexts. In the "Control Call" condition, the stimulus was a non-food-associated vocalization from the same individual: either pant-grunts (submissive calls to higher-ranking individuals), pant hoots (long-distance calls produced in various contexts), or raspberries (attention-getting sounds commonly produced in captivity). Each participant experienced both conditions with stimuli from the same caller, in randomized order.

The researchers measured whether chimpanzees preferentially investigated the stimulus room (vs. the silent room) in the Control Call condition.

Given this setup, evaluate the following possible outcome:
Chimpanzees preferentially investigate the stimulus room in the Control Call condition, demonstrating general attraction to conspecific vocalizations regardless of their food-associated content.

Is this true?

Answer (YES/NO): NO